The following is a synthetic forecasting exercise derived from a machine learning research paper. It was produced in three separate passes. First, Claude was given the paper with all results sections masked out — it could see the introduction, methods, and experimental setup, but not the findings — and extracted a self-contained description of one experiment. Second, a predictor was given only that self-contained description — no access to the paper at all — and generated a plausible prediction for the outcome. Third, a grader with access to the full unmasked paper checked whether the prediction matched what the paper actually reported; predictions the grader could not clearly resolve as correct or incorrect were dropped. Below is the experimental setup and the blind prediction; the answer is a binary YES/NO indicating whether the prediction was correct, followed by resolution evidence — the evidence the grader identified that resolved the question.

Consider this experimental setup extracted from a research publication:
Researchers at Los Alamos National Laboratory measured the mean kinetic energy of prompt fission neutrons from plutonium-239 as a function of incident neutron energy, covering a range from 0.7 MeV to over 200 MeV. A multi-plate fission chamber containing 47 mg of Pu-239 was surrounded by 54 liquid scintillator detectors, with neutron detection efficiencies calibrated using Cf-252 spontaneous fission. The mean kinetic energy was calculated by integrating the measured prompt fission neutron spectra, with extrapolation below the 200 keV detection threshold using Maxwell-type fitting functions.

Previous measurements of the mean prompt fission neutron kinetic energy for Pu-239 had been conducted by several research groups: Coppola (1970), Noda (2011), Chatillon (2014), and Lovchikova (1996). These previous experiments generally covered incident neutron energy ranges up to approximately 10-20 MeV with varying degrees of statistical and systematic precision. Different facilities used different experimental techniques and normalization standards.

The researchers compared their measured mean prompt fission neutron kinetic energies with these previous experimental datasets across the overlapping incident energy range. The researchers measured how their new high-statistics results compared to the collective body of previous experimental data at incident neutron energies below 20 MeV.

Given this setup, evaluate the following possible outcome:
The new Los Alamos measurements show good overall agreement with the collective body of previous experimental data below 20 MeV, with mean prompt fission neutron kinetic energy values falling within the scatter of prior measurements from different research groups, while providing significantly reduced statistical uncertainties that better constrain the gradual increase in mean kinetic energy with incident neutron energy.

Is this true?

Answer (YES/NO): NO